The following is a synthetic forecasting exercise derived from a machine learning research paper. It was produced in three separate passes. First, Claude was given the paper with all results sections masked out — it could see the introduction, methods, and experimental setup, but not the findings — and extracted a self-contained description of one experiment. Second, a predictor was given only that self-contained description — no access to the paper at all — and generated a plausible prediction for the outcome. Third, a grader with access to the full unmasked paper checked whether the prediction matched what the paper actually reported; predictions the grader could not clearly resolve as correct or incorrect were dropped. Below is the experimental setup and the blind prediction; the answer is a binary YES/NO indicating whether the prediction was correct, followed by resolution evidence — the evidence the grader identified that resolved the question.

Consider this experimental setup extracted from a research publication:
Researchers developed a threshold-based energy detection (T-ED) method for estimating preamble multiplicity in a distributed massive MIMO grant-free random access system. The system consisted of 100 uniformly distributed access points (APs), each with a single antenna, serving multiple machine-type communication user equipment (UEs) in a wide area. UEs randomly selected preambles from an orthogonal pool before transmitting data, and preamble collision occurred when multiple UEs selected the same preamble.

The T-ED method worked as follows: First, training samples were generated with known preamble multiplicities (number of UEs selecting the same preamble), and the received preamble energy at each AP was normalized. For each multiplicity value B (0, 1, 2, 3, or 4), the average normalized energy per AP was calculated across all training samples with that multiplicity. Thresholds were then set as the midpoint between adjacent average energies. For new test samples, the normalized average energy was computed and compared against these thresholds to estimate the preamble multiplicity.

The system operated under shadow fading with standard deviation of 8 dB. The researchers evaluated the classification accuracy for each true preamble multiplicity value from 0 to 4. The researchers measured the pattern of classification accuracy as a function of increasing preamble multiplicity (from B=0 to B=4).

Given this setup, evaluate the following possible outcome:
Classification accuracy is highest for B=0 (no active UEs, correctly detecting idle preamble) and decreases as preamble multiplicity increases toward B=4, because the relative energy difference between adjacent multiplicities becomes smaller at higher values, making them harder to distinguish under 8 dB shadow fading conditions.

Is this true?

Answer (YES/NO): YES